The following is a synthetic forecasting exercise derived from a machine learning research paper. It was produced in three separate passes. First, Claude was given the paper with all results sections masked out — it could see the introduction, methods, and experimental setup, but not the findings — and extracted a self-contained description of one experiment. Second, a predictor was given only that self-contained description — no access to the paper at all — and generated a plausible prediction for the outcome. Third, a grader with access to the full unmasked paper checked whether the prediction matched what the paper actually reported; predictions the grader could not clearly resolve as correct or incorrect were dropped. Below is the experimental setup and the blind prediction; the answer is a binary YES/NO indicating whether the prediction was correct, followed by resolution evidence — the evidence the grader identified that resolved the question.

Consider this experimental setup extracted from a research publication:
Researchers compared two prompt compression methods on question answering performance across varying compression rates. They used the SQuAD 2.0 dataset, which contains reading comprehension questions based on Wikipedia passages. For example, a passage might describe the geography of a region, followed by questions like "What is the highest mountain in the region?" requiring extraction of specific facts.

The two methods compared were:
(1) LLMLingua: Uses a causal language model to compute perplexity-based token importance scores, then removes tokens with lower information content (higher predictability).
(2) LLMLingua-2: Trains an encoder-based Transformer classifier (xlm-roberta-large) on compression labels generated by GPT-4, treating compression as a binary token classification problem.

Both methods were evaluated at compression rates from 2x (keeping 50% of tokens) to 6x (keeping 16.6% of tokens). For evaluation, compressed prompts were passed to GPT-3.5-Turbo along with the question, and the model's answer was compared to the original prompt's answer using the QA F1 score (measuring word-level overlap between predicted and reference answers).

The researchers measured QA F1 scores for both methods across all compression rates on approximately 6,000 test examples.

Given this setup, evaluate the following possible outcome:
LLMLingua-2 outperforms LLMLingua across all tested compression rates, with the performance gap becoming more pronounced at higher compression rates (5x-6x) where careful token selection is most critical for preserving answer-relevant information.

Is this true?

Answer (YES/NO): NO